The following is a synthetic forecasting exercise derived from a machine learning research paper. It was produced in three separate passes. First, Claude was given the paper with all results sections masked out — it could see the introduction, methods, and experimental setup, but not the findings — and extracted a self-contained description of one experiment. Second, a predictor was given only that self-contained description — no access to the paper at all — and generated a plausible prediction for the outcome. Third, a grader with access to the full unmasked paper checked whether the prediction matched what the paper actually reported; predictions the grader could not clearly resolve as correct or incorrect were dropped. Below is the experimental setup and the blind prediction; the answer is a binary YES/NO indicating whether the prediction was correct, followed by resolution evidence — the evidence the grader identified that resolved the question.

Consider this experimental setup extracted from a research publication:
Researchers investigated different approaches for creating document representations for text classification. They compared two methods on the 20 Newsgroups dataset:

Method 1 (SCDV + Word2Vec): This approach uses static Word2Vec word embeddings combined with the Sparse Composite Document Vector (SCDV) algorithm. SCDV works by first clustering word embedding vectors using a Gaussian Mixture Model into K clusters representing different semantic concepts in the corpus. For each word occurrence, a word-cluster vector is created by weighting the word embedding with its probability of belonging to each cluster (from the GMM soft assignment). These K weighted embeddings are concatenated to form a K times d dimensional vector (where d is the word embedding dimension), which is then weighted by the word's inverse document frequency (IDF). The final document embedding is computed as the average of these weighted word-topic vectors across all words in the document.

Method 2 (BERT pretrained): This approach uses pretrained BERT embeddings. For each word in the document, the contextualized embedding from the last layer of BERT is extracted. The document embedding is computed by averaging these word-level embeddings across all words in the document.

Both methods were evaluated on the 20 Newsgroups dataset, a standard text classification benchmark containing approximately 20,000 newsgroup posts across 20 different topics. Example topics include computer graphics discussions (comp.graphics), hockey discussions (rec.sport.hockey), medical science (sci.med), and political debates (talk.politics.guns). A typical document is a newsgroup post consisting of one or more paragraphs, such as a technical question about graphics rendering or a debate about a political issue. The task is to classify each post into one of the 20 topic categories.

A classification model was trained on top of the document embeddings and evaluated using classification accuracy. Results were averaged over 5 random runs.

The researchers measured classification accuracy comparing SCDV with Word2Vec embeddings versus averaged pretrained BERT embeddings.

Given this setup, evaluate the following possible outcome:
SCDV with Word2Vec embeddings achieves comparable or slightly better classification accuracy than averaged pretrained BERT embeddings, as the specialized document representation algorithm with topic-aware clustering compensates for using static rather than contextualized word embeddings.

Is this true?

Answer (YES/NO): NO